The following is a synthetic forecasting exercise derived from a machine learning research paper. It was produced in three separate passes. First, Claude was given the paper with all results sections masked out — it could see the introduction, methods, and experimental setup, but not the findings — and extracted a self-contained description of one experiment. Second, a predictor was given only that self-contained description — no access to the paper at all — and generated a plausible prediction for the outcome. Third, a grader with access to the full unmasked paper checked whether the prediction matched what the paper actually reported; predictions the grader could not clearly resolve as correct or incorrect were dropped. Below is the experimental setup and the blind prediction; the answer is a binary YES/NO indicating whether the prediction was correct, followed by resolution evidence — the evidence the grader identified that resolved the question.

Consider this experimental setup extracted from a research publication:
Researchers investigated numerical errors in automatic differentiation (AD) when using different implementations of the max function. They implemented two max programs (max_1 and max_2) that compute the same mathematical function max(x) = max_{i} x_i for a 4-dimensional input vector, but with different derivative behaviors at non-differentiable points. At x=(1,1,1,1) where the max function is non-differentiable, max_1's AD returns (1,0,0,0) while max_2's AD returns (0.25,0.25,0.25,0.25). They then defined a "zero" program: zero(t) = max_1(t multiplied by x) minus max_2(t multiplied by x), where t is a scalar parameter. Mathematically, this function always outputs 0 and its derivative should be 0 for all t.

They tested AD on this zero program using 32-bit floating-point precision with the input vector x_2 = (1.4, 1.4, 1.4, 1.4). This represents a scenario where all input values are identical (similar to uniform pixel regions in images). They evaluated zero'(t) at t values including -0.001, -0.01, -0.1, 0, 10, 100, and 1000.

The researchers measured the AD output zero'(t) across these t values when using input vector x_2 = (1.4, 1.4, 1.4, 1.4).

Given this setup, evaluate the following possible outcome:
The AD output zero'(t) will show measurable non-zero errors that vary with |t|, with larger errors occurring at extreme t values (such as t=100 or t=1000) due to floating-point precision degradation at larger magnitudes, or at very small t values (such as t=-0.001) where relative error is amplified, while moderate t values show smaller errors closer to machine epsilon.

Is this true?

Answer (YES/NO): NO